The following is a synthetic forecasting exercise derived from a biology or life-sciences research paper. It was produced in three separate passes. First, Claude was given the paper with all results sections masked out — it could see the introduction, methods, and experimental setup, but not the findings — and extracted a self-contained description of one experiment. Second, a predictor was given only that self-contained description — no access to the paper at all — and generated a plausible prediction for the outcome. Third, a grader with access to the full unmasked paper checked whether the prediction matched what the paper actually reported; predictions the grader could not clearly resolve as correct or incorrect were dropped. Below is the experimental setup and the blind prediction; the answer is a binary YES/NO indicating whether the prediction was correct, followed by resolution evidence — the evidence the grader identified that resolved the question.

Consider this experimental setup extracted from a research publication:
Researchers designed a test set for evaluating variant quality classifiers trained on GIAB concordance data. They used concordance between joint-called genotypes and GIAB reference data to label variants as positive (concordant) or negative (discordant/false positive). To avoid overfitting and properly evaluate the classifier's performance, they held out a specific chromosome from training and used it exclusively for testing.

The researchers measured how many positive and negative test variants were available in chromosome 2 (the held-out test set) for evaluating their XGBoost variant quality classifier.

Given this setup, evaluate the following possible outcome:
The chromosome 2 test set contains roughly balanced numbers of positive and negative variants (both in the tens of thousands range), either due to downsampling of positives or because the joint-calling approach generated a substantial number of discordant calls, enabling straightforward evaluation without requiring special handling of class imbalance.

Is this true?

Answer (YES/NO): NO